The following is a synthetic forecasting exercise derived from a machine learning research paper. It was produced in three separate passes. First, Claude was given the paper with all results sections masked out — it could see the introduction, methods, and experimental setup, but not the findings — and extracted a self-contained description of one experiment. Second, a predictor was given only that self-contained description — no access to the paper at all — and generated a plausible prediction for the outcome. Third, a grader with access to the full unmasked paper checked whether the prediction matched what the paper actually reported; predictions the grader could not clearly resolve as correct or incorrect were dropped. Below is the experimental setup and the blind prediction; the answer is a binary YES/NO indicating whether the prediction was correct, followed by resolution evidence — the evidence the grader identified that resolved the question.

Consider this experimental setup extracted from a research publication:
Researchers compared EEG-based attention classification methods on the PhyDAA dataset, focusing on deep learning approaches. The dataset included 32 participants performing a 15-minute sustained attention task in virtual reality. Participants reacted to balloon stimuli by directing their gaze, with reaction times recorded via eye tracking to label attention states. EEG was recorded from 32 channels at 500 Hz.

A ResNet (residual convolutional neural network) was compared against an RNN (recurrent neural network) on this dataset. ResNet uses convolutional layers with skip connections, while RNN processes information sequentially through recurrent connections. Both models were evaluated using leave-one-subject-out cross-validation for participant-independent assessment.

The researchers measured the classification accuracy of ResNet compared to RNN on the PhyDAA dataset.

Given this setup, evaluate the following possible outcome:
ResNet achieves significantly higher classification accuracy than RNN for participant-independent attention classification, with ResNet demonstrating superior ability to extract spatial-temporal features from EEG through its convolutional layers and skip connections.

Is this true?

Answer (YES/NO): NO